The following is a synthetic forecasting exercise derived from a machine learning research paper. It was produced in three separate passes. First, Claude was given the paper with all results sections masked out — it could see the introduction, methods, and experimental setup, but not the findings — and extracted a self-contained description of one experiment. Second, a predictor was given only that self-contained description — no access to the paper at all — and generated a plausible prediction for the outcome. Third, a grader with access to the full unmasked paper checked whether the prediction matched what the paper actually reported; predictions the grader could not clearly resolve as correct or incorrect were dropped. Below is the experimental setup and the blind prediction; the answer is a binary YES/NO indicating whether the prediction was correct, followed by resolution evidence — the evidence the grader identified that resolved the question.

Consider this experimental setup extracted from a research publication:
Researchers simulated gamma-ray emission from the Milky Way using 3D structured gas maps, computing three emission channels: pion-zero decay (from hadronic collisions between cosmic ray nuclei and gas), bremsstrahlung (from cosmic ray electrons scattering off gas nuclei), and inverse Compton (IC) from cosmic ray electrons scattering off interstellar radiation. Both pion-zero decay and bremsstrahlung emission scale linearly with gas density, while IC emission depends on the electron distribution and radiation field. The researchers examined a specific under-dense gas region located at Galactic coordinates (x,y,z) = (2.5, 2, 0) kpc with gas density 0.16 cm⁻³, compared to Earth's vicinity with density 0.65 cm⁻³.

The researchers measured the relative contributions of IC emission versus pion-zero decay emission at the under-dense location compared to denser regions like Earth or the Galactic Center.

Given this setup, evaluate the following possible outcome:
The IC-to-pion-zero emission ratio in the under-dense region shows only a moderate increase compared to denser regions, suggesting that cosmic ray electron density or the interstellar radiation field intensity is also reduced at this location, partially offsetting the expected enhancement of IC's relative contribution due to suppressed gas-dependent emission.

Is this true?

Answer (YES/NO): NO